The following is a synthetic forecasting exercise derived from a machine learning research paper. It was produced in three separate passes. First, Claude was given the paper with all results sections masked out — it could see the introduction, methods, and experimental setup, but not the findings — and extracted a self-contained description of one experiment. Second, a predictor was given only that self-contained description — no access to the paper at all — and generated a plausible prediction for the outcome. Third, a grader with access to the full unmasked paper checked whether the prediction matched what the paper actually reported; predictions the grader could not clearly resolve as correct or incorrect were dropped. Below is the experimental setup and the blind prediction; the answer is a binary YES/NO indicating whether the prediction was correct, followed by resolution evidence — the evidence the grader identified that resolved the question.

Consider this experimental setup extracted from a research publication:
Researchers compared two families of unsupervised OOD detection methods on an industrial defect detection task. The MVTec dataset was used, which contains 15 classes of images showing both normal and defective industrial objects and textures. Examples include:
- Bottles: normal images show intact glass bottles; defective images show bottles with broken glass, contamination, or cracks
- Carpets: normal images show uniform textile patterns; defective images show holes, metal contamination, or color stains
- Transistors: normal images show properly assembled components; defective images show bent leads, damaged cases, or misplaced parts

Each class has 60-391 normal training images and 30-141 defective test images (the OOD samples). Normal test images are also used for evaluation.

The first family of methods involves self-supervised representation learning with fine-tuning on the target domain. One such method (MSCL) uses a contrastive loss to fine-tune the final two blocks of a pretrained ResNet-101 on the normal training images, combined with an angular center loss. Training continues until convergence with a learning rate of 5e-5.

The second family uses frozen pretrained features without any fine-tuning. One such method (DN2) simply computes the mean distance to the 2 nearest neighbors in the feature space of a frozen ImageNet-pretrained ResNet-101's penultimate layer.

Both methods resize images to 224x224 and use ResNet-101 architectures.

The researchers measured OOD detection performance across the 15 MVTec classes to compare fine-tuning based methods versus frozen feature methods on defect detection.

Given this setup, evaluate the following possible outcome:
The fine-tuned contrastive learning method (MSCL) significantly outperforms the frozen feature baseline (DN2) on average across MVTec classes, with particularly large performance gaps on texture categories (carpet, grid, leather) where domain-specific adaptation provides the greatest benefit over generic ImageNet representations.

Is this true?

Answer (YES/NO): NO